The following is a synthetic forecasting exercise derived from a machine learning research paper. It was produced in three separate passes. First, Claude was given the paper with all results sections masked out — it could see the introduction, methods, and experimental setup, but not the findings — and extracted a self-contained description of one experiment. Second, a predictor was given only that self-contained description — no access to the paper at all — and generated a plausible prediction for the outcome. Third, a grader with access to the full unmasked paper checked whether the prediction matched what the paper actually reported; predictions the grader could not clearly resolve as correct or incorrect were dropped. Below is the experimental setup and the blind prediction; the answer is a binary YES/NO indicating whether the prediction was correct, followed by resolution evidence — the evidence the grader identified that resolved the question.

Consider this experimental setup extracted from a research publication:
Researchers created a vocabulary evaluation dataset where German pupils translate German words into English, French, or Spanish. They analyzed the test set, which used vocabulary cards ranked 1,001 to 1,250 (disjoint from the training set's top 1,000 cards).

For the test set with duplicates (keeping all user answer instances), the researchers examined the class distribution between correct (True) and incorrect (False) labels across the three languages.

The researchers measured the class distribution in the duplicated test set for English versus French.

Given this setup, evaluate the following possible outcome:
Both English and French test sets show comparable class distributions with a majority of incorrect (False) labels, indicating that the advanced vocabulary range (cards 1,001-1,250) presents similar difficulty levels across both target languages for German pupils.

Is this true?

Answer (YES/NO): NO